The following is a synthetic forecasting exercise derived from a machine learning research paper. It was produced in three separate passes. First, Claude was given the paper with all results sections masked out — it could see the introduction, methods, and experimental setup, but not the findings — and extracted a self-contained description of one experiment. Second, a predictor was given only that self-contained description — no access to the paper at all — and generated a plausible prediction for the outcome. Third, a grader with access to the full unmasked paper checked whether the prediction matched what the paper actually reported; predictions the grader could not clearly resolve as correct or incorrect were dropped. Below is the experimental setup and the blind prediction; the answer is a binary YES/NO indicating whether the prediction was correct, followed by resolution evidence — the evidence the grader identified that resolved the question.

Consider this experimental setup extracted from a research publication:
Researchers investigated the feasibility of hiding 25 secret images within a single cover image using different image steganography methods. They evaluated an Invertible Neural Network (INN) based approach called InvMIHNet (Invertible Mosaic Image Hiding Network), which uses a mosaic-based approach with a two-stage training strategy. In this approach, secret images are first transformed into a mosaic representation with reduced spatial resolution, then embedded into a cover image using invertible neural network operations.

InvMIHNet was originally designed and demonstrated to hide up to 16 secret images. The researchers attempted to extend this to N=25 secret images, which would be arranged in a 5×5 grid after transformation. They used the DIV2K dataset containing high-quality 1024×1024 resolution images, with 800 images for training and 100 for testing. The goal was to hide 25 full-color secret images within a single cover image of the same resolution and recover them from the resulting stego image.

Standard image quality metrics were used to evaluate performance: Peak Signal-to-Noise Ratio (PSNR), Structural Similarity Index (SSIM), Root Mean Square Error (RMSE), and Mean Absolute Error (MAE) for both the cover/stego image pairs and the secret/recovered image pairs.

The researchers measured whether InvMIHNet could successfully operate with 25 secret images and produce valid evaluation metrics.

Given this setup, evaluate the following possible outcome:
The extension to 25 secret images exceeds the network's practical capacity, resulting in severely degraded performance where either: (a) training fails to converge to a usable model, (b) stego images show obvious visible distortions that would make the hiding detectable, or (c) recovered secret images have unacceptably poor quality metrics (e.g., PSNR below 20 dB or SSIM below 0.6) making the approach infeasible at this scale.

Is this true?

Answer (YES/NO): YES